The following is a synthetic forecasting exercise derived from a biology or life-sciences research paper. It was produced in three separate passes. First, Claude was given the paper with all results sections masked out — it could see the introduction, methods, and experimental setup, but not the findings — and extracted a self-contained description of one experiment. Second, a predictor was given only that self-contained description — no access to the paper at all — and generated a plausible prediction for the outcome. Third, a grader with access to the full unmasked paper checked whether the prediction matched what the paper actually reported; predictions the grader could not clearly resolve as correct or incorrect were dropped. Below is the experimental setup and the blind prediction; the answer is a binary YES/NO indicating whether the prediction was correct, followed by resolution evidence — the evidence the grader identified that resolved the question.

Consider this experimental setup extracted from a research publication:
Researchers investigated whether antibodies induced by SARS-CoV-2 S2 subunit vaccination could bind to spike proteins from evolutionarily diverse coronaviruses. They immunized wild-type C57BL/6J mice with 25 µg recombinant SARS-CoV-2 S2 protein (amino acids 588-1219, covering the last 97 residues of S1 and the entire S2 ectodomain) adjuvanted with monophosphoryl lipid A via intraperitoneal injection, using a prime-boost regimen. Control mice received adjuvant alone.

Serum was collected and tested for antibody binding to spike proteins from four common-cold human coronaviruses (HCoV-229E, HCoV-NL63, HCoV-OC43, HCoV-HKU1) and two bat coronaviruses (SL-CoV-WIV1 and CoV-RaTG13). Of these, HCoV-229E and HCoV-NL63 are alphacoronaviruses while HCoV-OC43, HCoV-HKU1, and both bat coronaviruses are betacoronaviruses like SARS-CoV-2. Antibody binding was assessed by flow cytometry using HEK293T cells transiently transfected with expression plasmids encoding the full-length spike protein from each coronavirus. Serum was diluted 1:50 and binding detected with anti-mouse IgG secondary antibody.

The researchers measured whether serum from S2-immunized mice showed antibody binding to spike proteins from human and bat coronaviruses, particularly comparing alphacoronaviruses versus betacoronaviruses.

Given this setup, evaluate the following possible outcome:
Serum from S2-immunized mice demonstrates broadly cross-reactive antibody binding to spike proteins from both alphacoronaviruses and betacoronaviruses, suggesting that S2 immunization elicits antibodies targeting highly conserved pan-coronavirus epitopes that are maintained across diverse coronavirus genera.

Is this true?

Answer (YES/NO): YES